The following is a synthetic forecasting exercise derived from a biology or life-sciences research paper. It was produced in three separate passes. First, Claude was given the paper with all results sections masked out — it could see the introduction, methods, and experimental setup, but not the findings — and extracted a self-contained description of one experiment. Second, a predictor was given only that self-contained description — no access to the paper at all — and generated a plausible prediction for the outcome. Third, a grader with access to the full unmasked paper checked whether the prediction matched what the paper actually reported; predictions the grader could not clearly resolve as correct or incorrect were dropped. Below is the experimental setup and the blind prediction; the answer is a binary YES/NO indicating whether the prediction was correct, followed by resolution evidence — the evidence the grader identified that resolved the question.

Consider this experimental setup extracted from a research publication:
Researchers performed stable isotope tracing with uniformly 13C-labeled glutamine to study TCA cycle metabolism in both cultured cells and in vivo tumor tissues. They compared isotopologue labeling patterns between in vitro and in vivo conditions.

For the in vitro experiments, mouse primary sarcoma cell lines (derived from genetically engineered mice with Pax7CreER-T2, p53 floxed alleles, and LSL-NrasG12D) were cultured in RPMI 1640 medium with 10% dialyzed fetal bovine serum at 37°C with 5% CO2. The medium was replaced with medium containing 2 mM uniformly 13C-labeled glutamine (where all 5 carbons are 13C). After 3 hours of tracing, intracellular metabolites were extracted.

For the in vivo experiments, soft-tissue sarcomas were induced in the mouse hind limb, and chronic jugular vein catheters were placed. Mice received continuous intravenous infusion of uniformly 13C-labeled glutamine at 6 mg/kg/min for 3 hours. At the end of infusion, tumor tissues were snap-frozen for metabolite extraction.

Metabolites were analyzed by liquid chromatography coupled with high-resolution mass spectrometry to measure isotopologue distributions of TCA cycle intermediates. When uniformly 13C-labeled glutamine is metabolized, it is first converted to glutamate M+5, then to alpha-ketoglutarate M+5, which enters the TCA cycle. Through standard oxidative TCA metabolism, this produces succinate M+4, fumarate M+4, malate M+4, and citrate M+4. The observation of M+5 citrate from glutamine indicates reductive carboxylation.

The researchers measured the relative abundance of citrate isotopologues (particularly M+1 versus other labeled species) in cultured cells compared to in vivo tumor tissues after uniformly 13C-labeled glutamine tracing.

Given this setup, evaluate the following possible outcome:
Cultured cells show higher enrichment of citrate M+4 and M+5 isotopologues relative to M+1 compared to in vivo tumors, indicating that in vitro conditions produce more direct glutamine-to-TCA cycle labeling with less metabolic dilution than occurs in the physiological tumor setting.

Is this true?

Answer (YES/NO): NO